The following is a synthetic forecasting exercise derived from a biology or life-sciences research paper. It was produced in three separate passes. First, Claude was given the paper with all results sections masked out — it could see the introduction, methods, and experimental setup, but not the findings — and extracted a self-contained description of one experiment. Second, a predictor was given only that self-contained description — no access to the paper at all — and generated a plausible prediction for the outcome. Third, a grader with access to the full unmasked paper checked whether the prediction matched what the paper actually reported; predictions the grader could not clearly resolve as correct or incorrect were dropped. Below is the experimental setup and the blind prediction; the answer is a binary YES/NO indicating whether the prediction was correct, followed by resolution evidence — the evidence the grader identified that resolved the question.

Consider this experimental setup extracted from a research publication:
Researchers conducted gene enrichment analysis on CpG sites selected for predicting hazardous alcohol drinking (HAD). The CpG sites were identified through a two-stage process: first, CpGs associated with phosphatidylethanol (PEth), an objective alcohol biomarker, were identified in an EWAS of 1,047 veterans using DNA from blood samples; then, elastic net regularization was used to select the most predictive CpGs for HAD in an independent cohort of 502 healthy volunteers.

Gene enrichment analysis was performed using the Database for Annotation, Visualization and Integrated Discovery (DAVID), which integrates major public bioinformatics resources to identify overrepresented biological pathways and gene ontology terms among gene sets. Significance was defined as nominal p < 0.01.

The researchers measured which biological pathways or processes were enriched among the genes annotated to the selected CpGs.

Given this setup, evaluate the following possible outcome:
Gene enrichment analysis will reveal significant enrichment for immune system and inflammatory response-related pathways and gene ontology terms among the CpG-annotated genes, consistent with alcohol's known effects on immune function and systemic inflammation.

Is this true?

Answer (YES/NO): NO